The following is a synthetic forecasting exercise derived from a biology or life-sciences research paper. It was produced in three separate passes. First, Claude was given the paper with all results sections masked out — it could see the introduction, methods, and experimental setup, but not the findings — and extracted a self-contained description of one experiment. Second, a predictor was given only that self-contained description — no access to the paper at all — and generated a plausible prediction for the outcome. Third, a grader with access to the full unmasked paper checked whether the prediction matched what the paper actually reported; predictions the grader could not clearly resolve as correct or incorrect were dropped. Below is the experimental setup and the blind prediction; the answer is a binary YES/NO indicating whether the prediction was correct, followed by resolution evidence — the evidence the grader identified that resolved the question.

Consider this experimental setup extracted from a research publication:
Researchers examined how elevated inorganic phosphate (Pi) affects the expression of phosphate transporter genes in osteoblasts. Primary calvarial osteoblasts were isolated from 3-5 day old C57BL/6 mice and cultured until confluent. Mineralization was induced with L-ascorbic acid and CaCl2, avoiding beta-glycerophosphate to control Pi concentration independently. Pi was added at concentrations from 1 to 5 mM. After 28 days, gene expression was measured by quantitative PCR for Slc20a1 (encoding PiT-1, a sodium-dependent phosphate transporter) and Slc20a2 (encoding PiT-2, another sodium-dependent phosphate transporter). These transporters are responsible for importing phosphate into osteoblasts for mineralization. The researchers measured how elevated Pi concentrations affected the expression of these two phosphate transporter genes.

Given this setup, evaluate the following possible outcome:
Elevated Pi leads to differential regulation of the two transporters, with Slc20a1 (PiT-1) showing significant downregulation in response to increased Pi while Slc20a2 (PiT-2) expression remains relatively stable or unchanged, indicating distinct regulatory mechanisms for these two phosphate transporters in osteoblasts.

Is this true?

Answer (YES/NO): NO